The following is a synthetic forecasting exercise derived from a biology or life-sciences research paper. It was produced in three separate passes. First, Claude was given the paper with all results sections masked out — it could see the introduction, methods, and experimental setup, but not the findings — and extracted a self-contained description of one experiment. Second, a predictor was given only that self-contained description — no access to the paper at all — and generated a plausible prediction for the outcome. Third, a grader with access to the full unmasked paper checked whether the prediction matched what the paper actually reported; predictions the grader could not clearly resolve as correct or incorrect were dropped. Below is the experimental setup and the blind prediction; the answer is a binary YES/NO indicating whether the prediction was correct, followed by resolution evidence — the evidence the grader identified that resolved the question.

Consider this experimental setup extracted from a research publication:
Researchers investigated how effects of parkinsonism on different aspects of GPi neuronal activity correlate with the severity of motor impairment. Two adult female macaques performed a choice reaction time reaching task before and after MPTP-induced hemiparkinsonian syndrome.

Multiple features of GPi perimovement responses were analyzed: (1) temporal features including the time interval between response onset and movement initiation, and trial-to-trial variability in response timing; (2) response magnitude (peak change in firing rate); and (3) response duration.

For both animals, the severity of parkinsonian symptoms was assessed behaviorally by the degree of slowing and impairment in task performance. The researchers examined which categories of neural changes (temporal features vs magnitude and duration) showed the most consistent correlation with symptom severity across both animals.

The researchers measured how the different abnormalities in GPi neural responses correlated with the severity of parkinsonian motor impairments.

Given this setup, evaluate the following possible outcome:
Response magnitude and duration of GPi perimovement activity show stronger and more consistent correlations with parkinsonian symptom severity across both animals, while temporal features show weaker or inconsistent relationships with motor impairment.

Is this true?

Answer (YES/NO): NO